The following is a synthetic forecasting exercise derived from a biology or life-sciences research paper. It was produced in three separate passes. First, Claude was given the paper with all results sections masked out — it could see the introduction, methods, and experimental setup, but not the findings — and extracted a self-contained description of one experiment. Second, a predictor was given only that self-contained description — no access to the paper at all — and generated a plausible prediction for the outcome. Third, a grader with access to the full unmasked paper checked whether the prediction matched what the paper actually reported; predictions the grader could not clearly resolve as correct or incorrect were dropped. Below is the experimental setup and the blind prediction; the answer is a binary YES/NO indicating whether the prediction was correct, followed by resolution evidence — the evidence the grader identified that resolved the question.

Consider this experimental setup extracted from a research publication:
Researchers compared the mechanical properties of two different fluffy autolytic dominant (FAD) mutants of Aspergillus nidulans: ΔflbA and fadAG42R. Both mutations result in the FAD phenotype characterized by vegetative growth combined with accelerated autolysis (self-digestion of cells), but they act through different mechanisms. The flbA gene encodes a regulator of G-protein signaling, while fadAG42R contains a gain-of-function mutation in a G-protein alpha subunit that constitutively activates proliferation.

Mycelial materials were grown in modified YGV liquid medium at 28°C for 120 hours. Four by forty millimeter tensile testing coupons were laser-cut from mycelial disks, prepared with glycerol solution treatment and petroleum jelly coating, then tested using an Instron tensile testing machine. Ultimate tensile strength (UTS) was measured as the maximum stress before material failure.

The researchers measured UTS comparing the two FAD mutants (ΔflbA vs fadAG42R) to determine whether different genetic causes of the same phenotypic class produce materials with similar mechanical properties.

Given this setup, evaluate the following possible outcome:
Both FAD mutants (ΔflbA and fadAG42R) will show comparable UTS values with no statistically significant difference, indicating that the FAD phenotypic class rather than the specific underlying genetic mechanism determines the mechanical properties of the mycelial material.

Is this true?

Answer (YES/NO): NO